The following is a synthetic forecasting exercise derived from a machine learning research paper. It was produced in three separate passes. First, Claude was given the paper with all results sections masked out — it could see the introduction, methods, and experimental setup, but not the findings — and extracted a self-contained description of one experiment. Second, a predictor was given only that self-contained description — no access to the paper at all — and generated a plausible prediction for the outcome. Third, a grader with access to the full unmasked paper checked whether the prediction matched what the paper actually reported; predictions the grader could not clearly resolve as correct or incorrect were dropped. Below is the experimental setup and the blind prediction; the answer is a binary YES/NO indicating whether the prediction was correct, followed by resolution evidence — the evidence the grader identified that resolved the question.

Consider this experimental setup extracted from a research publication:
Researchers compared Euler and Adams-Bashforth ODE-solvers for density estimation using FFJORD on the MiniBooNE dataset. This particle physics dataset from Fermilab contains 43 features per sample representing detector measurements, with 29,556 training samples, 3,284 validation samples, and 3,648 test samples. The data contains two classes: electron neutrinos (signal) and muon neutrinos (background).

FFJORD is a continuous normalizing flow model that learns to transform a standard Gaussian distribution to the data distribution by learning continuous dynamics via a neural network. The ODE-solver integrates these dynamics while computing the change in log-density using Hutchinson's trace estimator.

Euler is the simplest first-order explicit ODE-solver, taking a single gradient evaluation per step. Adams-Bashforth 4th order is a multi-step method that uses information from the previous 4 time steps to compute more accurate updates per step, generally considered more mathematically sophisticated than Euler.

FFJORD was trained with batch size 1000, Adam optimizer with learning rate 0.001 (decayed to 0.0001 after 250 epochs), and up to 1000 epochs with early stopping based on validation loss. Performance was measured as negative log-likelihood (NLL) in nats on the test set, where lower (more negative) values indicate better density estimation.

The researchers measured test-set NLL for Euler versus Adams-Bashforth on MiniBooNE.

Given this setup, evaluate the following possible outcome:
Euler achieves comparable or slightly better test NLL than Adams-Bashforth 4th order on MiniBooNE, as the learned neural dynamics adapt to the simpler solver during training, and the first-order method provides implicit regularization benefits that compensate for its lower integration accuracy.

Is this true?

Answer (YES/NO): NO